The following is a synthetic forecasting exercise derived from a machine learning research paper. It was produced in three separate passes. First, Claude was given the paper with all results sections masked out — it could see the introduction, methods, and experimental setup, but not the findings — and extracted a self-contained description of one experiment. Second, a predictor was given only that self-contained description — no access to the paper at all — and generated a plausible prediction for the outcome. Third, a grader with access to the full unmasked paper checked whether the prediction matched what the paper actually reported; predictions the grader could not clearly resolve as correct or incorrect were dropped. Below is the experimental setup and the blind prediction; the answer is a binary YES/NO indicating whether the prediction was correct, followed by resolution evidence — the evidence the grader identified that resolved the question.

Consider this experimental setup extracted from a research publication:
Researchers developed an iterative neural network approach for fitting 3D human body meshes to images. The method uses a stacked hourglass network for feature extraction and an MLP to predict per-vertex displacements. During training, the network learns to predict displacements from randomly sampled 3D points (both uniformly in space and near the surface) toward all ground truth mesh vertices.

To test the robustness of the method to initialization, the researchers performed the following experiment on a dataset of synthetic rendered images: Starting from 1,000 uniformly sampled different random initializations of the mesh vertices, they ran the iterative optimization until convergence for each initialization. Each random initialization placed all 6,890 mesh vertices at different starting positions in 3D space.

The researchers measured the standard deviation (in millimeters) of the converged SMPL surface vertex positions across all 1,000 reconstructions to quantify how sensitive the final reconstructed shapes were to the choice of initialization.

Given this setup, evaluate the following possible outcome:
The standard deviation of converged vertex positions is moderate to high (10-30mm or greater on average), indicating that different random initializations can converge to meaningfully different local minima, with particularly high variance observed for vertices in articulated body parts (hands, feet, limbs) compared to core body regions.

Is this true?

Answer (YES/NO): NO